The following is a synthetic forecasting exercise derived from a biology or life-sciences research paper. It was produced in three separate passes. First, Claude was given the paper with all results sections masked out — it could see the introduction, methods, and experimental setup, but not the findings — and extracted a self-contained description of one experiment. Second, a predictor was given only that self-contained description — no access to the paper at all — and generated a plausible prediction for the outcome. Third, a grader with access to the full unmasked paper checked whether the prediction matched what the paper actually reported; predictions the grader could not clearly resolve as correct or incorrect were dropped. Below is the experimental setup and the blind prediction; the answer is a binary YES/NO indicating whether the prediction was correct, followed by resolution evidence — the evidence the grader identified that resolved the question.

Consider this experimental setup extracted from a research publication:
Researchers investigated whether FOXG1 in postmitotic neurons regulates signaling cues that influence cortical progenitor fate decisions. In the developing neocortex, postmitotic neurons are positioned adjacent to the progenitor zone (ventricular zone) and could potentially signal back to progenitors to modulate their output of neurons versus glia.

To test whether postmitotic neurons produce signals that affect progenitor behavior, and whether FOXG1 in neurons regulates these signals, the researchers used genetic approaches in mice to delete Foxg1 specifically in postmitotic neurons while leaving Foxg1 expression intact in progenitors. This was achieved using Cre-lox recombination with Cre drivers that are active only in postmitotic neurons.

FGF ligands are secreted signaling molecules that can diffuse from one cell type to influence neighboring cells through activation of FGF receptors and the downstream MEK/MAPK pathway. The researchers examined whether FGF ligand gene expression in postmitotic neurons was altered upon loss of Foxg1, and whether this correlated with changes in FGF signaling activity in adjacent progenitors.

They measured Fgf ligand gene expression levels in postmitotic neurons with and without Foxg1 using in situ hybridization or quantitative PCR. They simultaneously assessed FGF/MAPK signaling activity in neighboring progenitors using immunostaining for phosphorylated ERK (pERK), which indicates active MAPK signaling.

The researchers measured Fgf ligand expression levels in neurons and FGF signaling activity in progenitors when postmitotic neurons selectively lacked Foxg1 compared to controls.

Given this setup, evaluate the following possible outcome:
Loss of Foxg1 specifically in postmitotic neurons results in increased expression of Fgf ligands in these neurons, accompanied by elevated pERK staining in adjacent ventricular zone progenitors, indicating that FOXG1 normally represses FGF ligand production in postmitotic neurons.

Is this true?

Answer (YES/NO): NO